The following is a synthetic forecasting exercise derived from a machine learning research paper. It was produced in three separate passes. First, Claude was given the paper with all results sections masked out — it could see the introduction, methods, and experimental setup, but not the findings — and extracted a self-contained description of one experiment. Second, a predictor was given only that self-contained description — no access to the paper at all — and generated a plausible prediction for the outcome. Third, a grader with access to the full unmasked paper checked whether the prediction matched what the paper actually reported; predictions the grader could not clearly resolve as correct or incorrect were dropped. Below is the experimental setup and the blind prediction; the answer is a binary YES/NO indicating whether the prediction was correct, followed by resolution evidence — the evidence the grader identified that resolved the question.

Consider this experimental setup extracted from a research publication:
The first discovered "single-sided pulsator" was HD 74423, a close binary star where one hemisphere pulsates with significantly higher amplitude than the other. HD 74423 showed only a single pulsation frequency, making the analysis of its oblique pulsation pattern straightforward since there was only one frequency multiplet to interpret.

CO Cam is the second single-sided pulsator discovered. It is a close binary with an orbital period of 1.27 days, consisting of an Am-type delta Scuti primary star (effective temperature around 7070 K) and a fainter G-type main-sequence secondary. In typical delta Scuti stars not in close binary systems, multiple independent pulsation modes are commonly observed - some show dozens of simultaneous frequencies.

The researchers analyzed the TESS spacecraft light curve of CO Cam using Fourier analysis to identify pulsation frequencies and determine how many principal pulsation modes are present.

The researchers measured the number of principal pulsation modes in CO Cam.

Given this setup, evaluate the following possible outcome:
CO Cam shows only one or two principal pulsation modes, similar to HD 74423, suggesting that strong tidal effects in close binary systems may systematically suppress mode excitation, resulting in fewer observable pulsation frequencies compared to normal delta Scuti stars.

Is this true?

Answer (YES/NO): NO